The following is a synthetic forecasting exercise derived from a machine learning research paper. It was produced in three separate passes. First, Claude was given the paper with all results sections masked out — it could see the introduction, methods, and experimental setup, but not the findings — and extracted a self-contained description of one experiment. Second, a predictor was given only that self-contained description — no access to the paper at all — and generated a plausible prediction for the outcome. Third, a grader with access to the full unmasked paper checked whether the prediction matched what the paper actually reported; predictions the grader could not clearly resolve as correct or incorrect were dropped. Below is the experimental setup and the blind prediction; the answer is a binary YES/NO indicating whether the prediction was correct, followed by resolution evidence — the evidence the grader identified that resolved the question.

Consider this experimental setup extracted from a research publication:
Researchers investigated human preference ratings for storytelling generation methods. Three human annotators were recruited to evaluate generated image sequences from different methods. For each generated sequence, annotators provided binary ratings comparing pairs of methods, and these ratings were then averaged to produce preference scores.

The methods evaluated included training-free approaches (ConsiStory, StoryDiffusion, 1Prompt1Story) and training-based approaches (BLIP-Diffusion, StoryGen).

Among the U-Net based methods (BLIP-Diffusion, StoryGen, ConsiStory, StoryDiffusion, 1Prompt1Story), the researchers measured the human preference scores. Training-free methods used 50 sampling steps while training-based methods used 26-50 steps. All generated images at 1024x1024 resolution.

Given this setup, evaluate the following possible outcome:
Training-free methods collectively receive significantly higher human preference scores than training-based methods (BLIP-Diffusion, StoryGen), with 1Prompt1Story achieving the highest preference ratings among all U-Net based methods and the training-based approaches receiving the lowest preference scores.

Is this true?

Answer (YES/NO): YES